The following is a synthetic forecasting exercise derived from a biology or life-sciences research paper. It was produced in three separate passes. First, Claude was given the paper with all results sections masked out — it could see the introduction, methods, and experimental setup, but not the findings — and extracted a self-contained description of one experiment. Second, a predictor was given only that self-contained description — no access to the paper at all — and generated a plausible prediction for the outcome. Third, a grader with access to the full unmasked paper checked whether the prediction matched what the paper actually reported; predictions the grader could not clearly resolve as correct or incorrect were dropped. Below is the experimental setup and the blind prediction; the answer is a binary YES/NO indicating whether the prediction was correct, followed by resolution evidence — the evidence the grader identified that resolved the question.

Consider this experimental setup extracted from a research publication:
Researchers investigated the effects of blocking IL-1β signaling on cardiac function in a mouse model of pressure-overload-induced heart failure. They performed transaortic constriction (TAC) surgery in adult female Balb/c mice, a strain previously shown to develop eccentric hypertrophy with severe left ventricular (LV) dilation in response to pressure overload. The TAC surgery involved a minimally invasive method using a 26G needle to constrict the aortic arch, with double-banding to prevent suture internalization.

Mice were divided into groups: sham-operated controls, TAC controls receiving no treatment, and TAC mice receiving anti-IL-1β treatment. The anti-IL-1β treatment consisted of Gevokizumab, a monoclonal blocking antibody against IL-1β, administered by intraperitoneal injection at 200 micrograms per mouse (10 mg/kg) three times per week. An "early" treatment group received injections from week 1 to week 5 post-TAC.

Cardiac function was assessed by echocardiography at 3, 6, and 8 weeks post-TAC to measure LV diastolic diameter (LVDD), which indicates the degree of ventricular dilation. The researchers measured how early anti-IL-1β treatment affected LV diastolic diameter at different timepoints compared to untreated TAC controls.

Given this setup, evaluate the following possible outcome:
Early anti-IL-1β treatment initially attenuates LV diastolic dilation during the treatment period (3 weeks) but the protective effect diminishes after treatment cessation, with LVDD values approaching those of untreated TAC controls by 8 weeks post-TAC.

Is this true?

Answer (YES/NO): YES